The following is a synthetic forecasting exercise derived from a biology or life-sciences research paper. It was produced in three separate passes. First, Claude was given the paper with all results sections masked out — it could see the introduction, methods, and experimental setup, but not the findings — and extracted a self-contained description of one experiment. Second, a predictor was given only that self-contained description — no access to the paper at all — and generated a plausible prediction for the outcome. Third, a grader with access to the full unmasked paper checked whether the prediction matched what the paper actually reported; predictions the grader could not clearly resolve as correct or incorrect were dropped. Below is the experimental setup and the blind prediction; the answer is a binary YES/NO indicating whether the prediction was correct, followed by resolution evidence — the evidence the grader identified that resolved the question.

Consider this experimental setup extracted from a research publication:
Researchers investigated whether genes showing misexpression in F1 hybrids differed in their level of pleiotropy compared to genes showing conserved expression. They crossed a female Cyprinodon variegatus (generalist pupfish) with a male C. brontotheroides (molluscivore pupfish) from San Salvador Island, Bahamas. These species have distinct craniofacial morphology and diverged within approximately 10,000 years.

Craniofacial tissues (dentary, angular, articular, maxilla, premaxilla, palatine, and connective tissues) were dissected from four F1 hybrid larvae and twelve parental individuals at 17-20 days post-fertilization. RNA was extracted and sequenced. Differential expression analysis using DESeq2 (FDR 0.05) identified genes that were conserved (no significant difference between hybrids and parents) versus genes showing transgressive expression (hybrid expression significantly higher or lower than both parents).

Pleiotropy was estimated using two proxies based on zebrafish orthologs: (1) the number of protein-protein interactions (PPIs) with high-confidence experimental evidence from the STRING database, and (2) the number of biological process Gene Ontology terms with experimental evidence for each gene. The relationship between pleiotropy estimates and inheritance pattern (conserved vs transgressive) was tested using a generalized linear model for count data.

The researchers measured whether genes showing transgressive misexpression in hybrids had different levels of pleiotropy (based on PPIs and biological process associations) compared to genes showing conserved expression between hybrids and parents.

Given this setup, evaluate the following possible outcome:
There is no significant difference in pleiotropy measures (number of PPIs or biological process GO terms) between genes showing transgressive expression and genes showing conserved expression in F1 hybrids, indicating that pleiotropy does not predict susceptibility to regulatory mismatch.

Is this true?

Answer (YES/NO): NO